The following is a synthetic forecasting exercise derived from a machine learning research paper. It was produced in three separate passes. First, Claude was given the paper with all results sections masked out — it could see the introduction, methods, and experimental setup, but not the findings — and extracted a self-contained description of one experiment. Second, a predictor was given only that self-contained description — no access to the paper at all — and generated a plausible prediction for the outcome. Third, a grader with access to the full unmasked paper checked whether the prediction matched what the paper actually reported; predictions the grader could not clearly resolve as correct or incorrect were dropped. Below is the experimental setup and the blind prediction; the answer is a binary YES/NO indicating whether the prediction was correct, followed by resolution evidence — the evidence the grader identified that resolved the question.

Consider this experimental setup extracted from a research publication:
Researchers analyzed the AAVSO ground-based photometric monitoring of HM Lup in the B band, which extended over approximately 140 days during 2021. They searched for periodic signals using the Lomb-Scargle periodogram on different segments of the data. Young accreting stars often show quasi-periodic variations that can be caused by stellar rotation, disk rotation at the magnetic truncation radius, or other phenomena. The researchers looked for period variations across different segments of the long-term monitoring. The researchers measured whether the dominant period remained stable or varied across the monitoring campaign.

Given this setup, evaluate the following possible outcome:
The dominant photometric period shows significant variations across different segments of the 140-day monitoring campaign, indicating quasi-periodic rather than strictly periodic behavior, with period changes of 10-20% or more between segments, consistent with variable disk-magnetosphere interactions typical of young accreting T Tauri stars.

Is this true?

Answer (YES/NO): YES